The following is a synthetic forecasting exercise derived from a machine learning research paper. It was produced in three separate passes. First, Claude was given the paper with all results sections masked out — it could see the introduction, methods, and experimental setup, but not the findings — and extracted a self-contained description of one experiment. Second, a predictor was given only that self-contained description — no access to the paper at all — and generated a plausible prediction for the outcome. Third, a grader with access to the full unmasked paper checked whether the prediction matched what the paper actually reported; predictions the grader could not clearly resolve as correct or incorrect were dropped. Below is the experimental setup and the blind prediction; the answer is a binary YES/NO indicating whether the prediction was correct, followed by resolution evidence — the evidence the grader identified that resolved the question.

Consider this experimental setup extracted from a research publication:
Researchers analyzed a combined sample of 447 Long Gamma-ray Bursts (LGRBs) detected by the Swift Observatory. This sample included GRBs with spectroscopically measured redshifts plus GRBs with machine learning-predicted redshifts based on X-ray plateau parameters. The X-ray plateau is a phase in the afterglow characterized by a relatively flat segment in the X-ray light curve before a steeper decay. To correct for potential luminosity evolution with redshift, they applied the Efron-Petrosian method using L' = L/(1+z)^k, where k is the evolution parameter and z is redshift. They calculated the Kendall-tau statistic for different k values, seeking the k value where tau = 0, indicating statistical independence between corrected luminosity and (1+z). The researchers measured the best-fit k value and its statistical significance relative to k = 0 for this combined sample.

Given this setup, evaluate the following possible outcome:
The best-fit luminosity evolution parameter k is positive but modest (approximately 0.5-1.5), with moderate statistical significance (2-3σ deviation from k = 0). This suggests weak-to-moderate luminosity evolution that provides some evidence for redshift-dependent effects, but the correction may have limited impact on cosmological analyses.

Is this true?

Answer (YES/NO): NO